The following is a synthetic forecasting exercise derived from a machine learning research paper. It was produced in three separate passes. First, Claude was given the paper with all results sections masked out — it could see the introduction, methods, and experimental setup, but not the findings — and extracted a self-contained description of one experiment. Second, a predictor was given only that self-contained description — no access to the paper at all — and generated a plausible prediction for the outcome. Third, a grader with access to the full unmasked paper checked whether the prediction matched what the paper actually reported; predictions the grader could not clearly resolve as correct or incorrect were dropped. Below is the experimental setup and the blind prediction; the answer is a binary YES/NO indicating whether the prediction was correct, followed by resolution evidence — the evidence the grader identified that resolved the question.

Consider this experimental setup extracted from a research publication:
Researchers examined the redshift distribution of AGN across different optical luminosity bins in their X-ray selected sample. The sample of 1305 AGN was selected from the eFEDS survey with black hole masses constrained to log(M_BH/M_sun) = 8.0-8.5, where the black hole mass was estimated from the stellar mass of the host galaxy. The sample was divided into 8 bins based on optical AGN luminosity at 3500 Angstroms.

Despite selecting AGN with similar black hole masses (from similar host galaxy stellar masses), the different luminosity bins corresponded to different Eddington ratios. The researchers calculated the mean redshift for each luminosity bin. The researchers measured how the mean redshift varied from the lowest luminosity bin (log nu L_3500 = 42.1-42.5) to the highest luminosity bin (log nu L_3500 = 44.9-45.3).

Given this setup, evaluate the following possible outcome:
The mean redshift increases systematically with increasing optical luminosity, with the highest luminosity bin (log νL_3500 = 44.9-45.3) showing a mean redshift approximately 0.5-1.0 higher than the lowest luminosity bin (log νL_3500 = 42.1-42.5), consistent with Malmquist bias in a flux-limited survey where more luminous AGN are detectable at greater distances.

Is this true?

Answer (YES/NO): NO